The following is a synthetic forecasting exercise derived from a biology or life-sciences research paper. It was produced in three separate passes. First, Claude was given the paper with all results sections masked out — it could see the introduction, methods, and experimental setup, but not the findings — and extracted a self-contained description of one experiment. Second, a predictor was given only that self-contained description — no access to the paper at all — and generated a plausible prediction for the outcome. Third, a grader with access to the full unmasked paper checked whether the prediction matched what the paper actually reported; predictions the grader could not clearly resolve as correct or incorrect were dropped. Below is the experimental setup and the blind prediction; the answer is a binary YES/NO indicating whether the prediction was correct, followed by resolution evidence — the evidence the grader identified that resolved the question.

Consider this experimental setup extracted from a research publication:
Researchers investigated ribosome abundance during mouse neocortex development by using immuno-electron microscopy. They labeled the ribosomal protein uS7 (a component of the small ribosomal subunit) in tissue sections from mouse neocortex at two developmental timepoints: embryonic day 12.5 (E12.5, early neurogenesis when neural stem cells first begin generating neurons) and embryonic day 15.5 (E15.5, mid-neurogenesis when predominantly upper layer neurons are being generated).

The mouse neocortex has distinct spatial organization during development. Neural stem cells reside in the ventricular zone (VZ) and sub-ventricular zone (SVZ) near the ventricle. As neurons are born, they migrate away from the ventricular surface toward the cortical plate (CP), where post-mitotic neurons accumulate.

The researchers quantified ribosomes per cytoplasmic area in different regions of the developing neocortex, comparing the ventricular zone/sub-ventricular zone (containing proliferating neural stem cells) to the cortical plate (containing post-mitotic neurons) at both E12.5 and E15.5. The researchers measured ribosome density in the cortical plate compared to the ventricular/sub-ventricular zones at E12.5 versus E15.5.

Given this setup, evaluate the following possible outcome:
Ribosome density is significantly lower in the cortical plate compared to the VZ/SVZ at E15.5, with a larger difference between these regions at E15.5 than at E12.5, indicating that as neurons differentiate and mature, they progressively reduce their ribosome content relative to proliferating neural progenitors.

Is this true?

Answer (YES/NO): NO